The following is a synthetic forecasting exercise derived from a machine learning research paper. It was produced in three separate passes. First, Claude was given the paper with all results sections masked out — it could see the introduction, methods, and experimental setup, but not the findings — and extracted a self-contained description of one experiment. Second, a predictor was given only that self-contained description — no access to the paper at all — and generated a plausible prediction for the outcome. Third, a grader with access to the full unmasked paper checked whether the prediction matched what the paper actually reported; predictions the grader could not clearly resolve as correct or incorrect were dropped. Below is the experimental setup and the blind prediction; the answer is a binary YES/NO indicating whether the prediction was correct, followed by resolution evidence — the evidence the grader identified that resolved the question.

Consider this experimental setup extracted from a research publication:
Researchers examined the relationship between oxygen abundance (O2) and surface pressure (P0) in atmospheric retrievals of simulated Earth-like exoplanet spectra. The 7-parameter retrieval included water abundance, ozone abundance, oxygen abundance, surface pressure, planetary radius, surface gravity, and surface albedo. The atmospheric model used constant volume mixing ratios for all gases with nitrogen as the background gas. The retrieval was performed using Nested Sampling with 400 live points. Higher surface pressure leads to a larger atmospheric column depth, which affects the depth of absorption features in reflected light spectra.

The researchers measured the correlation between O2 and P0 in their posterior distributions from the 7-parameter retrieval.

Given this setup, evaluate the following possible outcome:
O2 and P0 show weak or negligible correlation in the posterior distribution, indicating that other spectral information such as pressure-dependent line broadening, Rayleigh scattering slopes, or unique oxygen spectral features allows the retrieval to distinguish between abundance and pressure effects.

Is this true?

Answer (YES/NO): NO